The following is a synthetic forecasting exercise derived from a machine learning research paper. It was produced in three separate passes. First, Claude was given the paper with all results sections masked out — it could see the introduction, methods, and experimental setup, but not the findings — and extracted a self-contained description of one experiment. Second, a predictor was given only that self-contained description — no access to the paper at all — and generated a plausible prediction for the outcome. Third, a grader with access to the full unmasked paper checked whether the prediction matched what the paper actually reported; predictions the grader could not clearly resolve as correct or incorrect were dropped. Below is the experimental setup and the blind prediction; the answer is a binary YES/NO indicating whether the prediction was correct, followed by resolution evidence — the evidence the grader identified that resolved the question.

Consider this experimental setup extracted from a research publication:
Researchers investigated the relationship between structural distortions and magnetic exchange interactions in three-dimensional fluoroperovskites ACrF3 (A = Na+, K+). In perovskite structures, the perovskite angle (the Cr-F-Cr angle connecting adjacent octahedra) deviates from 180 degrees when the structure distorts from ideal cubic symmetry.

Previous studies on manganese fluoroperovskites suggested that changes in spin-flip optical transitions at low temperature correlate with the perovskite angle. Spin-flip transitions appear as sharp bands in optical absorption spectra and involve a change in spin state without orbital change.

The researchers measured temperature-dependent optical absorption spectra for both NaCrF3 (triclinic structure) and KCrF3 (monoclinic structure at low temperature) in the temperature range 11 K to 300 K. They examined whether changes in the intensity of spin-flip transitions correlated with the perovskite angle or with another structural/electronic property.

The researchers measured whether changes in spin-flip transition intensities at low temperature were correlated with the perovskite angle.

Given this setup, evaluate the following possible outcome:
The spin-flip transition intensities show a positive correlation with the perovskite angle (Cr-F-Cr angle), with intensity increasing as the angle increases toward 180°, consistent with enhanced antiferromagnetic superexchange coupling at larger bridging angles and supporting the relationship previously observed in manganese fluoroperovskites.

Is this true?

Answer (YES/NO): NO